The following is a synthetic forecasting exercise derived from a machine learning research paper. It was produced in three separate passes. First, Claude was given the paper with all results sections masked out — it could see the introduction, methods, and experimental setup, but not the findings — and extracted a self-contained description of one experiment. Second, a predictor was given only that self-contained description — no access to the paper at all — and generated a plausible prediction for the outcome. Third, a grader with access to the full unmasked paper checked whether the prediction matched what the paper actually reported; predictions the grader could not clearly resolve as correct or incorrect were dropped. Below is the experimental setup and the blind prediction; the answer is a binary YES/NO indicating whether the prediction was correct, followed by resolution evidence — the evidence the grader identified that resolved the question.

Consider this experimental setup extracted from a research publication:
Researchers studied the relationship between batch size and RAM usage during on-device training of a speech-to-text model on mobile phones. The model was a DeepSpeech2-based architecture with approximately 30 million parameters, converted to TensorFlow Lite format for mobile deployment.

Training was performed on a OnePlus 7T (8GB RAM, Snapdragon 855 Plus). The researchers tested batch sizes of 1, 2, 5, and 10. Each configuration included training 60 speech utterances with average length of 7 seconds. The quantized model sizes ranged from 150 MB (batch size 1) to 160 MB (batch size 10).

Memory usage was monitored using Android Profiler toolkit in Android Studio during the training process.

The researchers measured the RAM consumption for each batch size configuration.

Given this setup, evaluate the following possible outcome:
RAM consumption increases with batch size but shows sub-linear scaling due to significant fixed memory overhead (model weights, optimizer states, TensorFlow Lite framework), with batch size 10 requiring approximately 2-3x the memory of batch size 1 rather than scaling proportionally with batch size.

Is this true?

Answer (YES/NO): NO